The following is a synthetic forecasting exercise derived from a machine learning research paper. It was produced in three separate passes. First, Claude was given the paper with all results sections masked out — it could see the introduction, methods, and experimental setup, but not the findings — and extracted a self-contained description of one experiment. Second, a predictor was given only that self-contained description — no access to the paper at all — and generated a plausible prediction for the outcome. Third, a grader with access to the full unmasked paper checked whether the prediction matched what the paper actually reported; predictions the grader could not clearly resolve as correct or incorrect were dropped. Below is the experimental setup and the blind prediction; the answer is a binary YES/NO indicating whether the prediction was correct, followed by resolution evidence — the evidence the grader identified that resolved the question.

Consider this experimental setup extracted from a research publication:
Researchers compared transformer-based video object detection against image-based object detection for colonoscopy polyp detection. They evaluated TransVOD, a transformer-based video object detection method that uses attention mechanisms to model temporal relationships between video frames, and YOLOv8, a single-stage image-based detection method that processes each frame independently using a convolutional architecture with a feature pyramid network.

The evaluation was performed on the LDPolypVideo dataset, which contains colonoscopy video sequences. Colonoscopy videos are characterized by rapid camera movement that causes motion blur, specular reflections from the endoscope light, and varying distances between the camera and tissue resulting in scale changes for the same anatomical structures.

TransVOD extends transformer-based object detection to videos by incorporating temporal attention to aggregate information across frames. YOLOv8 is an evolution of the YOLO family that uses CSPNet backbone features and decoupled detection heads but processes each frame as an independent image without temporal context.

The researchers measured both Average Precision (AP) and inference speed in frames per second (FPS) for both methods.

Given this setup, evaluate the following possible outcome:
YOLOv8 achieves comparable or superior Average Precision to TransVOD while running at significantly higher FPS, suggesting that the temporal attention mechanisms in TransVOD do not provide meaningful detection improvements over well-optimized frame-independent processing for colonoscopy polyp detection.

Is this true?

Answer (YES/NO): YES